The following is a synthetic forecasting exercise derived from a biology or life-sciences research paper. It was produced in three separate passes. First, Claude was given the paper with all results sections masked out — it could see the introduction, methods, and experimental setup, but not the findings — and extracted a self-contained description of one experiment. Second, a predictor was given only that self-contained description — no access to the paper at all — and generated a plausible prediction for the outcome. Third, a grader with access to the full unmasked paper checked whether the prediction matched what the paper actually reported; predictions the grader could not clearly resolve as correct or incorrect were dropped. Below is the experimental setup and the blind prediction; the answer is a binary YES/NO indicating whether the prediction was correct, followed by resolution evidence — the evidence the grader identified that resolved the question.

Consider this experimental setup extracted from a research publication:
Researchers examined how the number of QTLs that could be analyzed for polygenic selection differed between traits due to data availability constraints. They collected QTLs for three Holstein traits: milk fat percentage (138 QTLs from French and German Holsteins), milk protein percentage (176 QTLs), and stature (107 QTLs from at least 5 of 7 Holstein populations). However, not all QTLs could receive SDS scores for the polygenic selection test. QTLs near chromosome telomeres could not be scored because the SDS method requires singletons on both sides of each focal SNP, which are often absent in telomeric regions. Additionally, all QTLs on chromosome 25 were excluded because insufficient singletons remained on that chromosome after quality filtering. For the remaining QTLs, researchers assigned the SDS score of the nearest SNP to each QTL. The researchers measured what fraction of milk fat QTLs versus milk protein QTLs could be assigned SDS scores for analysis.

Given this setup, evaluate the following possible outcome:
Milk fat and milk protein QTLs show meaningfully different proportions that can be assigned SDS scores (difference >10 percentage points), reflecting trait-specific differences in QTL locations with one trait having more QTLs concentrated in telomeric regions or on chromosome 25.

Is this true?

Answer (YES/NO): YES